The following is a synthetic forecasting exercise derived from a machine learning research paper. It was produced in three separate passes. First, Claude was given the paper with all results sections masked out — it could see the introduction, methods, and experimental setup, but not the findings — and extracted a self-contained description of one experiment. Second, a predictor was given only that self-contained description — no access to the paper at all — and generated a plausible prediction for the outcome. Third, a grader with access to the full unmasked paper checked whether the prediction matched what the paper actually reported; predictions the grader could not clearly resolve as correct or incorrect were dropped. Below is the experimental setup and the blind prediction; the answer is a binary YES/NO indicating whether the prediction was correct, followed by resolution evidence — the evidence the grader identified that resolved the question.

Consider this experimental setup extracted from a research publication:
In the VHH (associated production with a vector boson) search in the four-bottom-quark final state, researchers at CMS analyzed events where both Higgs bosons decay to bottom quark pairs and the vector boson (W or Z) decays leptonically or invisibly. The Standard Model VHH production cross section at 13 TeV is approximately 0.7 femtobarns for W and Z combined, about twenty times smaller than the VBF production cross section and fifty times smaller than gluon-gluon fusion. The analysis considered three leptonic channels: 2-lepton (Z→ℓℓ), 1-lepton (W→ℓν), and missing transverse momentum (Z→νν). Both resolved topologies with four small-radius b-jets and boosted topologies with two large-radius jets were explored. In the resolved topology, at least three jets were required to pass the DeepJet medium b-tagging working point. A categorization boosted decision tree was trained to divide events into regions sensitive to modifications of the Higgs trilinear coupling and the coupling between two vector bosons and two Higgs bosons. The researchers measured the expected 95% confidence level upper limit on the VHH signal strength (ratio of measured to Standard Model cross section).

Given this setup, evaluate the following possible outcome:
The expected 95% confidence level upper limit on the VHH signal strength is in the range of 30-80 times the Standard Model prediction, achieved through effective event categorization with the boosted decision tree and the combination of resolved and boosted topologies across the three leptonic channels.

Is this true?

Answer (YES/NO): NO